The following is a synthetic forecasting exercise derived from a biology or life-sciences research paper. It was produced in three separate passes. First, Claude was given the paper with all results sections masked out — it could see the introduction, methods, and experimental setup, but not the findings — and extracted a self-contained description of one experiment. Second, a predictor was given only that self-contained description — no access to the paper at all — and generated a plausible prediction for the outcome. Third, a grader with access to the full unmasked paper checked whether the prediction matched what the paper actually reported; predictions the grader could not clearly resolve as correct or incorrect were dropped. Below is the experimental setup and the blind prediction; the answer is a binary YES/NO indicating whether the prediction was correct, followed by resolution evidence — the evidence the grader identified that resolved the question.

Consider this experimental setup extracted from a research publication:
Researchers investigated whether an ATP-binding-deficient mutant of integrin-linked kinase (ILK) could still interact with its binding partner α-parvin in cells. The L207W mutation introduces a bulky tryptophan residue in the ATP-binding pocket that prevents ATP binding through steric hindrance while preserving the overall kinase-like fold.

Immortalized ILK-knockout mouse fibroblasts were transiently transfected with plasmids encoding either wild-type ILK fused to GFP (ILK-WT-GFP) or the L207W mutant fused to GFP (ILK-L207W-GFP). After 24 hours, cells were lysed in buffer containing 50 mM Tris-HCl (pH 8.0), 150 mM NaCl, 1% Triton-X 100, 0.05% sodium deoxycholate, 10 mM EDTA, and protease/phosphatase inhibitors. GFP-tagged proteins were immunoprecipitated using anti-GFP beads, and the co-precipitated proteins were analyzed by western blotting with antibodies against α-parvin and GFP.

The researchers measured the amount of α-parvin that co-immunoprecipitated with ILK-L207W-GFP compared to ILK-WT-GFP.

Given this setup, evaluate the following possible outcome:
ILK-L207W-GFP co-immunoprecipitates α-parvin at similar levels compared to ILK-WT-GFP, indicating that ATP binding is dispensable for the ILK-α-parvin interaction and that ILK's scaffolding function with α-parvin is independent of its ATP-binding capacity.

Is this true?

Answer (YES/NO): YES